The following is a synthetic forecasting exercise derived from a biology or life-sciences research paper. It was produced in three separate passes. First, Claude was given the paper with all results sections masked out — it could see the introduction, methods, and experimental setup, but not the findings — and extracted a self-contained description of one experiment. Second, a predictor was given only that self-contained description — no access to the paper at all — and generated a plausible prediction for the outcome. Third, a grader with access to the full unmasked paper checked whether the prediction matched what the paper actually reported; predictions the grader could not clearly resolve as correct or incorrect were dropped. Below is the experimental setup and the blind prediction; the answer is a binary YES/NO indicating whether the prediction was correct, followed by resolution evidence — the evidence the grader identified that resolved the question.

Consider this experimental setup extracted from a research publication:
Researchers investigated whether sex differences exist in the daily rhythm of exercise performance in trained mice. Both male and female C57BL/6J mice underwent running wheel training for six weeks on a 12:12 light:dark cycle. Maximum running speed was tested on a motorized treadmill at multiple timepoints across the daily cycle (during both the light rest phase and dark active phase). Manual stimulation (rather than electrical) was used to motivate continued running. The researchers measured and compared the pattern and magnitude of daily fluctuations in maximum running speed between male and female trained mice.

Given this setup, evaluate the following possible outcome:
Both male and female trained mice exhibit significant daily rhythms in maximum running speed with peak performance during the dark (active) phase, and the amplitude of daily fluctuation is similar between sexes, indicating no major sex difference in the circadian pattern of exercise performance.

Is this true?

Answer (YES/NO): NO